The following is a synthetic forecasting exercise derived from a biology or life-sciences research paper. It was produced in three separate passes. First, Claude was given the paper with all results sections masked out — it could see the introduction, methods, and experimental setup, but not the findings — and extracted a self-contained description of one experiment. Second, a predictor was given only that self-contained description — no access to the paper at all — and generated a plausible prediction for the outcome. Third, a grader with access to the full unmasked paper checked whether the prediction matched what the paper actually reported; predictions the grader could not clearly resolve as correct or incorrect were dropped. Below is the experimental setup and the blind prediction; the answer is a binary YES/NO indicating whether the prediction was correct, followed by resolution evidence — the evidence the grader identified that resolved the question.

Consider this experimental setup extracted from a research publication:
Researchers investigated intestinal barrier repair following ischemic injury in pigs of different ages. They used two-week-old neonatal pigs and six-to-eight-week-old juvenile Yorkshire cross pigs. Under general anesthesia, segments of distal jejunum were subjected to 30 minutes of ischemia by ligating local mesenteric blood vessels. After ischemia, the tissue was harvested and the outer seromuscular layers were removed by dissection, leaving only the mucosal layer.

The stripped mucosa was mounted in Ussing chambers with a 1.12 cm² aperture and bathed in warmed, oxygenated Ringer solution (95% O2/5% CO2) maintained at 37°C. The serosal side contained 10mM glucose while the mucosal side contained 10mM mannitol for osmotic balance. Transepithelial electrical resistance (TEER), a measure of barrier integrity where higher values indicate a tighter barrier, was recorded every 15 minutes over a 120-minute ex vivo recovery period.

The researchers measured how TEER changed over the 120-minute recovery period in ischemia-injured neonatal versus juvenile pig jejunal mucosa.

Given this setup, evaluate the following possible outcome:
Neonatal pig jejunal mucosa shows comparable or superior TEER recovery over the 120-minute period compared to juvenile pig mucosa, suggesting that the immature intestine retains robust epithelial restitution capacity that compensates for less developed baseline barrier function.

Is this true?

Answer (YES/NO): NO